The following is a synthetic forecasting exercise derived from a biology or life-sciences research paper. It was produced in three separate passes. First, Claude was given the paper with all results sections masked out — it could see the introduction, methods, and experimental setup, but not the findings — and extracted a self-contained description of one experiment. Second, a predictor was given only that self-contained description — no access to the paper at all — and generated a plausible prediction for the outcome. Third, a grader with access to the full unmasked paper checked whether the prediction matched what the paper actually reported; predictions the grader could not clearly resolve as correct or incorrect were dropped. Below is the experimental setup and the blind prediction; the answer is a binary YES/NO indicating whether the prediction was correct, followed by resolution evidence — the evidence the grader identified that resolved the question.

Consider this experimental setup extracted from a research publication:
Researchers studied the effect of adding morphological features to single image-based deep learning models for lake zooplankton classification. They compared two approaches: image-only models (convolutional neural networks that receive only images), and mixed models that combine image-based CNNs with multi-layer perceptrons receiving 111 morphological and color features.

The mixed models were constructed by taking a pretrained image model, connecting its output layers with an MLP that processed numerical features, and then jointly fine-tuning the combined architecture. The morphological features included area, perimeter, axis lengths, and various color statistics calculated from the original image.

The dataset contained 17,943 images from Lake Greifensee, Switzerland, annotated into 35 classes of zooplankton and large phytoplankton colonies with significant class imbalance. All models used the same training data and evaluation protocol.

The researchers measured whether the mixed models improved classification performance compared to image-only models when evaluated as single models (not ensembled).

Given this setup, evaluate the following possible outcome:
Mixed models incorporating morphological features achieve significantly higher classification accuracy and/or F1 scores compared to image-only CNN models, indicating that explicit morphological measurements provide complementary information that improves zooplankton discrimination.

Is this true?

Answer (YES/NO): NO